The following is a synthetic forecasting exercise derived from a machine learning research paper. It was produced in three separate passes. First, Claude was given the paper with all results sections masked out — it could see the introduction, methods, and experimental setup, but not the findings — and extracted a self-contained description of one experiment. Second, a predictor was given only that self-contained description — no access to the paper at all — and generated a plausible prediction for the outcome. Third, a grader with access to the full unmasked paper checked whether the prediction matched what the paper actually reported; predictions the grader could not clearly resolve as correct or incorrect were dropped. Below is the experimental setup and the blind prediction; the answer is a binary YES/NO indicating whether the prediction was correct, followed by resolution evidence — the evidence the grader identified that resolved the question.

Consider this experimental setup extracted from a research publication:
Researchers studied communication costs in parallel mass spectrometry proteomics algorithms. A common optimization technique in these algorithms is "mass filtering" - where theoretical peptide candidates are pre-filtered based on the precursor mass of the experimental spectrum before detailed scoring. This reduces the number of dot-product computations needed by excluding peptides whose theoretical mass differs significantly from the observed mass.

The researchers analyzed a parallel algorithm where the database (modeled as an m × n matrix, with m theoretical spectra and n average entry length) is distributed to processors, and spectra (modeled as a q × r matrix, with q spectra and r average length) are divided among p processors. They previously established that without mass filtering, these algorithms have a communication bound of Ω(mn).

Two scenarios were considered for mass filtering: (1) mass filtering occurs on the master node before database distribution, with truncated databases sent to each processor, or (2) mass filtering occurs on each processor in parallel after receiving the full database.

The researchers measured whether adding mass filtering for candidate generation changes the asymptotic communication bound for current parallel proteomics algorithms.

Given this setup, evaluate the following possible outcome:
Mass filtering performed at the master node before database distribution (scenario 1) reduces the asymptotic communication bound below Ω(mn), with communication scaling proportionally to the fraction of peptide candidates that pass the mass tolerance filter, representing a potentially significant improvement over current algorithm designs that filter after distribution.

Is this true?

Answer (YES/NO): NO